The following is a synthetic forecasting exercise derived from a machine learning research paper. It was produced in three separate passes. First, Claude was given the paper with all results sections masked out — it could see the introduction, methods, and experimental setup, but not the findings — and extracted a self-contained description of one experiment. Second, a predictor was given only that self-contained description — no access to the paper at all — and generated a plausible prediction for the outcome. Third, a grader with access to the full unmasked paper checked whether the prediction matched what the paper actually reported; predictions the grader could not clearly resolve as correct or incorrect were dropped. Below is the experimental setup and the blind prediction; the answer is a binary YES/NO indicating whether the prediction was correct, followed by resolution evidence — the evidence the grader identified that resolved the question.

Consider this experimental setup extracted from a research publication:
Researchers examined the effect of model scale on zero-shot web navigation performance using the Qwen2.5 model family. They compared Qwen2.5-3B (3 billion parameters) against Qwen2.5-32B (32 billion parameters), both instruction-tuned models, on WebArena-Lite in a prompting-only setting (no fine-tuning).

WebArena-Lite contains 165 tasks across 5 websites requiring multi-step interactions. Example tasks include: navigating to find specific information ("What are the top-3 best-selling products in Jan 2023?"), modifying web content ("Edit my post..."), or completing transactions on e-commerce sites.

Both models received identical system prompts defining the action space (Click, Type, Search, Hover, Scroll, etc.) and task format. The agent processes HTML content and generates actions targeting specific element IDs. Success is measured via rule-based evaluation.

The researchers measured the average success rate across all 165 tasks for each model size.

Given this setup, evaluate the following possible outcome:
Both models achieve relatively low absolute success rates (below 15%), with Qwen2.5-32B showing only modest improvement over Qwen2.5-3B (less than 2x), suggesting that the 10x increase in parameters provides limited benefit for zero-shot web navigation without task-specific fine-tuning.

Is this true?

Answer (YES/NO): NO